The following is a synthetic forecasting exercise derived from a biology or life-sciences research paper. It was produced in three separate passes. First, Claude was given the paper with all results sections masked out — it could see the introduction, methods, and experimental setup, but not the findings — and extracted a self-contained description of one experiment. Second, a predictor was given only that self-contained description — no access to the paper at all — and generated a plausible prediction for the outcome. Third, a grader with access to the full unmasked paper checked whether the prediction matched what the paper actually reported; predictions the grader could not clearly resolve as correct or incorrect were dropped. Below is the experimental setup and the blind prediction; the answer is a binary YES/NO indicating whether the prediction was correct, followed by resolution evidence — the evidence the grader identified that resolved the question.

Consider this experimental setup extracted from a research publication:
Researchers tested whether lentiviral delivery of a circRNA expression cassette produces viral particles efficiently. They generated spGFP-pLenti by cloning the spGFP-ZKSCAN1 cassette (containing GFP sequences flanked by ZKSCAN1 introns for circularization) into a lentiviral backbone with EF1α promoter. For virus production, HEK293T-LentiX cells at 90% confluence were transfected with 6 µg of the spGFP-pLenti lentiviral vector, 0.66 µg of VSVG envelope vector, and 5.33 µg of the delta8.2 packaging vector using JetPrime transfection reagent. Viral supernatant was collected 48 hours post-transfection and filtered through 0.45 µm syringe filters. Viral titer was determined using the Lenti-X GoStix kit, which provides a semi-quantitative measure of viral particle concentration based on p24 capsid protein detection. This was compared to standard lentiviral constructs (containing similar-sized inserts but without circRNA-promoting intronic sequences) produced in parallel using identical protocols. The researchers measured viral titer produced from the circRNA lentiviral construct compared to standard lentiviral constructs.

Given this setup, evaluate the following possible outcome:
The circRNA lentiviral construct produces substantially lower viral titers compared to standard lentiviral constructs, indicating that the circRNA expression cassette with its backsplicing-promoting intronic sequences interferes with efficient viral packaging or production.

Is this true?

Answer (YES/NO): NO